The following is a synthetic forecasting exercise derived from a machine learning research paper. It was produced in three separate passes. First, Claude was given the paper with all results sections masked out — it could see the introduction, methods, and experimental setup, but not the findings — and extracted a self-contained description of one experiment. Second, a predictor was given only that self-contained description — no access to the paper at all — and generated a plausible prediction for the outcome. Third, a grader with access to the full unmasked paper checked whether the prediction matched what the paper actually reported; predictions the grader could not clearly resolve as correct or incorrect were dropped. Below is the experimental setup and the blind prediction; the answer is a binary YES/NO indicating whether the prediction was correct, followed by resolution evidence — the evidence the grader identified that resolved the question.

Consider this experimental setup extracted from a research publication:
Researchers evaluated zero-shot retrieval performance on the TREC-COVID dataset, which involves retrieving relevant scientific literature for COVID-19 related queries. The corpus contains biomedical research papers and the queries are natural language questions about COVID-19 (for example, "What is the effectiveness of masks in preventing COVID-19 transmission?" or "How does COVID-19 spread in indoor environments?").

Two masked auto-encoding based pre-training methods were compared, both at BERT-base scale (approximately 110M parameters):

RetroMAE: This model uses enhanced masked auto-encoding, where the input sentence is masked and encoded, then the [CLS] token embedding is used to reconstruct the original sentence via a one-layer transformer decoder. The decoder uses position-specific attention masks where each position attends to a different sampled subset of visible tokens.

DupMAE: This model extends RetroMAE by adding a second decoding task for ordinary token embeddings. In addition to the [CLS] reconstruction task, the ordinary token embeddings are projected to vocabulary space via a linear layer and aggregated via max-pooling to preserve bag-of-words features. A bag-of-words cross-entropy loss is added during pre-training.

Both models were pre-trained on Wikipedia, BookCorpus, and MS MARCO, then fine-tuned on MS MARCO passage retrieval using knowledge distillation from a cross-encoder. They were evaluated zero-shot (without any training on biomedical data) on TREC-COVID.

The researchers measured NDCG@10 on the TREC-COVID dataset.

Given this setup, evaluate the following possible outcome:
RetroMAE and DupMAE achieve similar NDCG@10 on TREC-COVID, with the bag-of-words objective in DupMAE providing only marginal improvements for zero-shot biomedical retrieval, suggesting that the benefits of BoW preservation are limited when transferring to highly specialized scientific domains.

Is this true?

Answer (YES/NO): NO